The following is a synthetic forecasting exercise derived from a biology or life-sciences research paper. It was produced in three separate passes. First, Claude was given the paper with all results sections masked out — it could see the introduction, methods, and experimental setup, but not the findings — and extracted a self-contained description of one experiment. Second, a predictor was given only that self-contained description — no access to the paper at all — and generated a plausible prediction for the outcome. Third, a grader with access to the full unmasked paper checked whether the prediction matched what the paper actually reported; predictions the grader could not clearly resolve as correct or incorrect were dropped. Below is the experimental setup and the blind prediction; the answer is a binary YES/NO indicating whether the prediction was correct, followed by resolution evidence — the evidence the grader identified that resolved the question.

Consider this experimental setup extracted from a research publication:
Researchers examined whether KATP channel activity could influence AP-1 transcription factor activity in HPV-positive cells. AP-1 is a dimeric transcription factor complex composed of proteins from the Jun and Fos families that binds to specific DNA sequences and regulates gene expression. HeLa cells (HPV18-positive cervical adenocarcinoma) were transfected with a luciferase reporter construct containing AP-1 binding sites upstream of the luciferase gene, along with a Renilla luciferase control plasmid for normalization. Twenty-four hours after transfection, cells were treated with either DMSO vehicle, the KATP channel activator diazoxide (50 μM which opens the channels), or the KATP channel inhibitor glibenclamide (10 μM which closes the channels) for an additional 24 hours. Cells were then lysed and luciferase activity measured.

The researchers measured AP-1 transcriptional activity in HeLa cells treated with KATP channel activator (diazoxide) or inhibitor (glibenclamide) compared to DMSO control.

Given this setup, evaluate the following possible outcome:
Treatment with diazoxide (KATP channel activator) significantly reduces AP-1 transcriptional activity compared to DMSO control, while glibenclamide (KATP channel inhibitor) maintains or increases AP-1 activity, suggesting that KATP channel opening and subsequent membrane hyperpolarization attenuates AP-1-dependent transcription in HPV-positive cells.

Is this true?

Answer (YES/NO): NO